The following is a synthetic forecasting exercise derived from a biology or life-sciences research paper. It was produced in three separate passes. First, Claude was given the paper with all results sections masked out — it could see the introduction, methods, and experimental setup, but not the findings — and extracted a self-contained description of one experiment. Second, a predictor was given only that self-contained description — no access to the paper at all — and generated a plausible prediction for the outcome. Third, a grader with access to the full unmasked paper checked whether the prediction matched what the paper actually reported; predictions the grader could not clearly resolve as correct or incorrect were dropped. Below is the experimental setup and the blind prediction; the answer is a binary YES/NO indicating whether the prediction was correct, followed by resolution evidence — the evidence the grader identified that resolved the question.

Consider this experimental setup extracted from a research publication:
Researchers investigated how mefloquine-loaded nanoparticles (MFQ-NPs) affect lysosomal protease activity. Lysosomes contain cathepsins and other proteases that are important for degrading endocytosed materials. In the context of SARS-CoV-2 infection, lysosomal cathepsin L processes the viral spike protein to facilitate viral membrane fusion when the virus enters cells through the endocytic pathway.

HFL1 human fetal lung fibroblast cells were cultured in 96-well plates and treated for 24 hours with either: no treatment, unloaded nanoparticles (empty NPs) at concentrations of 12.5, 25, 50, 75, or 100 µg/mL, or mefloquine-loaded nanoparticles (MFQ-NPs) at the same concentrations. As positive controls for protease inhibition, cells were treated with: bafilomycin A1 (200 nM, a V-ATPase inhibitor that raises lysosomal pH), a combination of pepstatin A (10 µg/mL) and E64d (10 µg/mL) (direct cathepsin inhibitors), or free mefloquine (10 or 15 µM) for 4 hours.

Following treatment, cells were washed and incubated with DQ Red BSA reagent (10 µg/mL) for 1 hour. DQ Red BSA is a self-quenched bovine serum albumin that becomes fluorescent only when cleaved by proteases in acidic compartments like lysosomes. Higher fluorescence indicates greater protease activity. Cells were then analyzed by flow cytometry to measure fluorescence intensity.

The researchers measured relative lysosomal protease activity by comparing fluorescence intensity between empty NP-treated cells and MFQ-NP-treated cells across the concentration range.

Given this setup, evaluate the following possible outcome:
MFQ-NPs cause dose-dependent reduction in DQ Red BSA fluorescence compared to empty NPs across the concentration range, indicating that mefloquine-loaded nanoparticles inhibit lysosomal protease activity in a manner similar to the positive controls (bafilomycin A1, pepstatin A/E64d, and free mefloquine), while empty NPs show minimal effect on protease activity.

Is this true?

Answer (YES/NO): NO